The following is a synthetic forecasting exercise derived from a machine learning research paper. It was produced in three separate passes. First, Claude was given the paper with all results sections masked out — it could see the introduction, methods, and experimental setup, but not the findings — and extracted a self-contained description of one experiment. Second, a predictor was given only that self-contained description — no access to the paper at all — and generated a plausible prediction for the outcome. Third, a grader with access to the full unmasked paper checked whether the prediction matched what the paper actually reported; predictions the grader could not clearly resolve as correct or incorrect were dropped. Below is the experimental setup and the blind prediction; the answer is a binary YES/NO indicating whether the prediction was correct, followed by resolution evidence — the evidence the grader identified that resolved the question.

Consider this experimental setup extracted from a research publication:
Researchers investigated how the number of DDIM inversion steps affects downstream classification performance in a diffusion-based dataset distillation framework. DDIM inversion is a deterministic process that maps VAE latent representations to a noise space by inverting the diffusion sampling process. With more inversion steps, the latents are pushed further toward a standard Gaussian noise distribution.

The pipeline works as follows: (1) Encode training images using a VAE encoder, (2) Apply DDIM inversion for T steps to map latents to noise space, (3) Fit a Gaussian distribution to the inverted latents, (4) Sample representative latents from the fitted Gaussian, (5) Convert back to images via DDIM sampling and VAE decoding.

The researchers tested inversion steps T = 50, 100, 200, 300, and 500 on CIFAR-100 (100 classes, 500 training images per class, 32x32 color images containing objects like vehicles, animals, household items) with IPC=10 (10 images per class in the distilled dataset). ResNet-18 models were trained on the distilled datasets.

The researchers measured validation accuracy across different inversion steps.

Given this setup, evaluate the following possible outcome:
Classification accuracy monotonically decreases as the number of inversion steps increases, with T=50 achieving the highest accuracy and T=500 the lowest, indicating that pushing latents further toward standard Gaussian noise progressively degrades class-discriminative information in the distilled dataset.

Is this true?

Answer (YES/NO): NO